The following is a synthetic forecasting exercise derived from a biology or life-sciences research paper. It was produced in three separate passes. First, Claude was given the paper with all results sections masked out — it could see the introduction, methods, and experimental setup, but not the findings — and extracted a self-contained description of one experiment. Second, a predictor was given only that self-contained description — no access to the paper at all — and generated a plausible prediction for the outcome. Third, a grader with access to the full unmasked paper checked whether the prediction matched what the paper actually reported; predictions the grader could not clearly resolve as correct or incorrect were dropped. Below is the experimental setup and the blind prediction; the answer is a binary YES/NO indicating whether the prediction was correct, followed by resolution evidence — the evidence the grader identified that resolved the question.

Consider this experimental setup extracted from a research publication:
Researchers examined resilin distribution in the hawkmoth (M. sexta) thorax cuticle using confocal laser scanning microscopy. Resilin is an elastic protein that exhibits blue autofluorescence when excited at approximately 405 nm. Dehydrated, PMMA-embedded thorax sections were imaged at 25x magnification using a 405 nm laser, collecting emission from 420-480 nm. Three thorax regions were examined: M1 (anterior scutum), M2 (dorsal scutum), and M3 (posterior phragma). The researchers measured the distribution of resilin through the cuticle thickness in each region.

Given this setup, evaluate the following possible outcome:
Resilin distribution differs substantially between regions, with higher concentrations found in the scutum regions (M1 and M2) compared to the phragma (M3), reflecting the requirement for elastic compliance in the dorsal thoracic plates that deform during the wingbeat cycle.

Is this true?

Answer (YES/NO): NO